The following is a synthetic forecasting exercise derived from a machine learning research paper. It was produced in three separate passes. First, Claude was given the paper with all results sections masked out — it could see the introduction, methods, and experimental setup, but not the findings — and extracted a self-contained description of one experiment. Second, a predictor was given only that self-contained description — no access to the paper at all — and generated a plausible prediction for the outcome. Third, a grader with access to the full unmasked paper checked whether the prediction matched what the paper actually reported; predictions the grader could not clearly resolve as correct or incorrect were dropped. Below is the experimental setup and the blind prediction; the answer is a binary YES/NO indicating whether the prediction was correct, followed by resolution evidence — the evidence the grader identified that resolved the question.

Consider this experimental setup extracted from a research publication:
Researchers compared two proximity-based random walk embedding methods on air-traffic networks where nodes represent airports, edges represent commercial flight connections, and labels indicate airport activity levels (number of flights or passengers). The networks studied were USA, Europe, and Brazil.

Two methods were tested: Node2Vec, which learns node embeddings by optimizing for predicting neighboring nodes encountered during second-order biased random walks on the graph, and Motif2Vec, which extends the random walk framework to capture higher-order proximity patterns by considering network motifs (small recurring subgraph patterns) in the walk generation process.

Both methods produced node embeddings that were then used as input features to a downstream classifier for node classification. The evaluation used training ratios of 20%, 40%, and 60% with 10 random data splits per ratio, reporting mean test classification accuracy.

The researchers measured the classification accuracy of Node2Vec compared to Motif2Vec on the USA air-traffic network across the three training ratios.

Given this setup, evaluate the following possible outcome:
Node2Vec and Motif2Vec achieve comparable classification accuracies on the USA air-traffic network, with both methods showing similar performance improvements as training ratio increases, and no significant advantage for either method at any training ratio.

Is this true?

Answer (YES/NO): NO